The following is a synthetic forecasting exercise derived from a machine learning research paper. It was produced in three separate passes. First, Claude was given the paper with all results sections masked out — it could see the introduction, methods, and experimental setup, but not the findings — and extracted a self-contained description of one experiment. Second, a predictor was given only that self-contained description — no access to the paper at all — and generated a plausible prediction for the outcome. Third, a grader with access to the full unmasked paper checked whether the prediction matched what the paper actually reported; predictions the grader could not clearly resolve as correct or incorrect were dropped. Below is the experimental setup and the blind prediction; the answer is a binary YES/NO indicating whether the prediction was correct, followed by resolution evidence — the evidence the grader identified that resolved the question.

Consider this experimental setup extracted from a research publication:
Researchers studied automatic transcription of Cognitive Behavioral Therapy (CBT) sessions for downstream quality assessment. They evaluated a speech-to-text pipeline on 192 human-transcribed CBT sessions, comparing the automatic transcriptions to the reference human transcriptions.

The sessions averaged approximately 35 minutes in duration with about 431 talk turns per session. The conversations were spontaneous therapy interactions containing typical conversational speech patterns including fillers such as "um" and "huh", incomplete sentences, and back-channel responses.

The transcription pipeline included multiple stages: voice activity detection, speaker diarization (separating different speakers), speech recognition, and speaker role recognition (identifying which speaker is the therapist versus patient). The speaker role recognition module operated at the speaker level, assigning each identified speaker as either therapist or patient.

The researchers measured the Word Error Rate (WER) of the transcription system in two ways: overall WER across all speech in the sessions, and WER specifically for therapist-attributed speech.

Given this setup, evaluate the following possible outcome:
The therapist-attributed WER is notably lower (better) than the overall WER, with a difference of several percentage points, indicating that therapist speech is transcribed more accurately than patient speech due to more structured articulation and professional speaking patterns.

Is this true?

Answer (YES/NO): YES